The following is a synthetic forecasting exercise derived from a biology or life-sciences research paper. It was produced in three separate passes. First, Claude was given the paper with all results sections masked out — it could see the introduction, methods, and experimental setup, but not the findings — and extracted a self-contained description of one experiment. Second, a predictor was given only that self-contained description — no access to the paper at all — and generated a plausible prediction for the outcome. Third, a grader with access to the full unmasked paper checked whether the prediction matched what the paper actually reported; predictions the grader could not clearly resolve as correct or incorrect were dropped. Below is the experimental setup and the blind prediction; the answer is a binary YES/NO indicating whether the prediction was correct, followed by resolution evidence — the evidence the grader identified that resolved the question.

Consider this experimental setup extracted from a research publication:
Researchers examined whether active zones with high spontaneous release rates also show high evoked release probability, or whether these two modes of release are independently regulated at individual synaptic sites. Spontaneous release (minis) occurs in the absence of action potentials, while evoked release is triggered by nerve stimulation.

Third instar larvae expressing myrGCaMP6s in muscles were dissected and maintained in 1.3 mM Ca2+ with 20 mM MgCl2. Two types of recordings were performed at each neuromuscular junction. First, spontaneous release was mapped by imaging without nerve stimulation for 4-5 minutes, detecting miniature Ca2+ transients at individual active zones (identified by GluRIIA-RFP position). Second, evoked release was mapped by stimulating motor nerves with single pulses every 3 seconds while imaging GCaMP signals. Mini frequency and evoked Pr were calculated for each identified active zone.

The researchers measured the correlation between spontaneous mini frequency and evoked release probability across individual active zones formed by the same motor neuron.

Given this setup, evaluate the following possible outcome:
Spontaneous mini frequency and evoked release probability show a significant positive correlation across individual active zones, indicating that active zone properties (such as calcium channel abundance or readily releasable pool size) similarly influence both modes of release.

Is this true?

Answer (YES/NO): NO